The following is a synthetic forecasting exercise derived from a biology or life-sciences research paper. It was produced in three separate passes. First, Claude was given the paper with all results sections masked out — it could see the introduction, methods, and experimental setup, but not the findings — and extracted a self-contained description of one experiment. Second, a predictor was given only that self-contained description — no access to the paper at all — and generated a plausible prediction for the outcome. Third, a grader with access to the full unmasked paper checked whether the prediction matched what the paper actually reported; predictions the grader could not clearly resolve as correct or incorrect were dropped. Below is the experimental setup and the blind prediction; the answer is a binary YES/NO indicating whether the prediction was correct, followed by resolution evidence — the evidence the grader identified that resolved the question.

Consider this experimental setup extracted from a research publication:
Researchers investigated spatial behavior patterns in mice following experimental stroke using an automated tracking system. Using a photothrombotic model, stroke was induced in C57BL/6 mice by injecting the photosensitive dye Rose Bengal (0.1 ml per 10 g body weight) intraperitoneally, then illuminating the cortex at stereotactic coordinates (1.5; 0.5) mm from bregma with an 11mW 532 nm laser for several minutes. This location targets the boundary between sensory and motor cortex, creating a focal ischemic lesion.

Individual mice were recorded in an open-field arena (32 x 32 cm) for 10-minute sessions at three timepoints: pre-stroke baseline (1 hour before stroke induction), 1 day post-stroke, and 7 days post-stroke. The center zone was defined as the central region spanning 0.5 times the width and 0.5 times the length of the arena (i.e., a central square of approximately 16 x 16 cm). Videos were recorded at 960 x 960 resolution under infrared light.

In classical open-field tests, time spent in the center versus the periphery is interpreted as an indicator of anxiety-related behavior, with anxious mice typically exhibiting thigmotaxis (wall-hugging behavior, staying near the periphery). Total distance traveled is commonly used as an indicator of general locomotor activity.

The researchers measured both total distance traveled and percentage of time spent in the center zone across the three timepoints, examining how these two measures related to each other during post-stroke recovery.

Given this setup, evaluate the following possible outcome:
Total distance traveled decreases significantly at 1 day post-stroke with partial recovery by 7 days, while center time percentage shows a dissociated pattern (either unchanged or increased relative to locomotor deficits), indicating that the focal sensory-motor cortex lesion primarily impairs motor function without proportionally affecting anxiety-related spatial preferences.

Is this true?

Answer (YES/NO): NO